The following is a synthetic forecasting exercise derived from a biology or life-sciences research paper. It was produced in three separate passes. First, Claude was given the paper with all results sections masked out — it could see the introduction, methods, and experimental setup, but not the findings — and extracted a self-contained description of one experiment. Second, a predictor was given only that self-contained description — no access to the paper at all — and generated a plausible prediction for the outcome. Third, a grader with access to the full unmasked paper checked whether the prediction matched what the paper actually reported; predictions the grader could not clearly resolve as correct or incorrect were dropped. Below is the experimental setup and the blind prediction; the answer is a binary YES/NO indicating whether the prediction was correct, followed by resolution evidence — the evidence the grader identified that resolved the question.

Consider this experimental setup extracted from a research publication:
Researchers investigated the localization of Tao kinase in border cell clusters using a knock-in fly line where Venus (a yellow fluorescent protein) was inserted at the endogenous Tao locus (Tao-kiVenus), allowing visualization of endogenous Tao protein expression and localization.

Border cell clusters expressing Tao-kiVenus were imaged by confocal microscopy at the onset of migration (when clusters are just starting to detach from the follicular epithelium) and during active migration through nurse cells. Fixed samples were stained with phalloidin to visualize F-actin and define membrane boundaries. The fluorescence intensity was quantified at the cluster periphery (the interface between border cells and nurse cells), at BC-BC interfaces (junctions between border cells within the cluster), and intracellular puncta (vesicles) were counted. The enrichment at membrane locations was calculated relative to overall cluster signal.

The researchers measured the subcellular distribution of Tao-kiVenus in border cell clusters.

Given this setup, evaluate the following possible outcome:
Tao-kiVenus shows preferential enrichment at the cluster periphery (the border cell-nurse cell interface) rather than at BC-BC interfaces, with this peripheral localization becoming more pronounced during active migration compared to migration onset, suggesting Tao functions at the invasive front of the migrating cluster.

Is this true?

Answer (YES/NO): NO